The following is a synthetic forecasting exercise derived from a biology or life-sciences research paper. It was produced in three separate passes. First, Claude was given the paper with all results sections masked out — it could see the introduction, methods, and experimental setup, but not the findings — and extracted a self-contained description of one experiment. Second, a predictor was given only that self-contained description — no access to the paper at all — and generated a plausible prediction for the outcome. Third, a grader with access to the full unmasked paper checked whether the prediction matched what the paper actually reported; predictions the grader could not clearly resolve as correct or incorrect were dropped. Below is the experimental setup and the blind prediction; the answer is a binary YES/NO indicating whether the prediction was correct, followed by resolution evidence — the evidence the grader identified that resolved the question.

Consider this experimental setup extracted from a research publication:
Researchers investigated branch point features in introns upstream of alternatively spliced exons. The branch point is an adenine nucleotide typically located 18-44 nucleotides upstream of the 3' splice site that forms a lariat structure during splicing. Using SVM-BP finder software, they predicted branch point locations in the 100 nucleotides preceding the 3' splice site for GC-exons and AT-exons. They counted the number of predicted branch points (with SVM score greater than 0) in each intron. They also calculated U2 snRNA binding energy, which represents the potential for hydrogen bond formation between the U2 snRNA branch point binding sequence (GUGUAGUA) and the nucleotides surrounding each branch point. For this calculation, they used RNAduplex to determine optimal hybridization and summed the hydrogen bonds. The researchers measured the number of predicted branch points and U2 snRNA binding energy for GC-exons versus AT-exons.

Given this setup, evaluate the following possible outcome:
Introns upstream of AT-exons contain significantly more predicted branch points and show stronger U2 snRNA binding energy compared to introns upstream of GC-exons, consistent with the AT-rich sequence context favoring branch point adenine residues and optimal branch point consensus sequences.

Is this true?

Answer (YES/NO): NO